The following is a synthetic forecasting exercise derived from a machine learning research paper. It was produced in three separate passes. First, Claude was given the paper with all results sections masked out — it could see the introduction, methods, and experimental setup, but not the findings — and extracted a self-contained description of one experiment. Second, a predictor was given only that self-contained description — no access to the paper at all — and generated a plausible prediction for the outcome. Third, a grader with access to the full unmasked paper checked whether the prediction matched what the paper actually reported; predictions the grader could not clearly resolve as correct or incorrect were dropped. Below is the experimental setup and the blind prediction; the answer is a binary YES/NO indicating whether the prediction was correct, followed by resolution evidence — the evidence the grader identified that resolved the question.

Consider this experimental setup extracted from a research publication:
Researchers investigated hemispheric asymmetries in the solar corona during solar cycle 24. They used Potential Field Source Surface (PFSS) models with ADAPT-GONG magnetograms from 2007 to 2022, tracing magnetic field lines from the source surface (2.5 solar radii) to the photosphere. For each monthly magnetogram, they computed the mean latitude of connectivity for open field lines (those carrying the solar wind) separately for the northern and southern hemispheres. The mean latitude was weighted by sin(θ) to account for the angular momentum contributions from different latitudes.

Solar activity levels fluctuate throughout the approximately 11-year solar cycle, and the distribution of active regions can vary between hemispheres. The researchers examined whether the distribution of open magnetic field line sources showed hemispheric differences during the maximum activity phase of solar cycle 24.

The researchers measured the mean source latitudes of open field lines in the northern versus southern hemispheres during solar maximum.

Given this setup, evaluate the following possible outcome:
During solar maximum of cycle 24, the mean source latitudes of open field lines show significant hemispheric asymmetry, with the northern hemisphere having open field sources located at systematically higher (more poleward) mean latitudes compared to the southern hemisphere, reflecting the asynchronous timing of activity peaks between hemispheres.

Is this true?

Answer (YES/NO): YES